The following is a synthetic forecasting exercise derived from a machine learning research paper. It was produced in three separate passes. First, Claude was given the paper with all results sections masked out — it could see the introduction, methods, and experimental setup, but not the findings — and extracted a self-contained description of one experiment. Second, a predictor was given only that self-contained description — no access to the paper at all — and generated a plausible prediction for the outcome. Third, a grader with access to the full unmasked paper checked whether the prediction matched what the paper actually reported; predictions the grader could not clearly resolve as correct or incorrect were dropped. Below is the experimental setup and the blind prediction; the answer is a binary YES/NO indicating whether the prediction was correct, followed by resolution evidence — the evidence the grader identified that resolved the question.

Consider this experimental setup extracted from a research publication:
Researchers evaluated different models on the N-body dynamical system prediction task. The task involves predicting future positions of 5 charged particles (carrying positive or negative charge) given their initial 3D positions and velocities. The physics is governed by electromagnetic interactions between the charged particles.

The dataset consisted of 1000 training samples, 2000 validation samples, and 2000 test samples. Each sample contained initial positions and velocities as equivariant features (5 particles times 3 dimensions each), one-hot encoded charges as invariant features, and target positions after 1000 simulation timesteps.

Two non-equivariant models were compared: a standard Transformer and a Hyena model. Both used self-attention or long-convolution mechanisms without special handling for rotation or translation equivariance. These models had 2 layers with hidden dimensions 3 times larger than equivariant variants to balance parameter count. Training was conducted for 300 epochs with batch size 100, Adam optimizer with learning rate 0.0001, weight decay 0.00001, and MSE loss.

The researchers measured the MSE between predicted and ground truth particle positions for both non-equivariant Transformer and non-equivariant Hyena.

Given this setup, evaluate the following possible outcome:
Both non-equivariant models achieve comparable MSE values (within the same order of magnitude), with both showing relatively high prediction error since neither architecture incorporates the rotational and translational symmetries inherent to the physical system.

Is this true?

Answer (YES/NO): YES